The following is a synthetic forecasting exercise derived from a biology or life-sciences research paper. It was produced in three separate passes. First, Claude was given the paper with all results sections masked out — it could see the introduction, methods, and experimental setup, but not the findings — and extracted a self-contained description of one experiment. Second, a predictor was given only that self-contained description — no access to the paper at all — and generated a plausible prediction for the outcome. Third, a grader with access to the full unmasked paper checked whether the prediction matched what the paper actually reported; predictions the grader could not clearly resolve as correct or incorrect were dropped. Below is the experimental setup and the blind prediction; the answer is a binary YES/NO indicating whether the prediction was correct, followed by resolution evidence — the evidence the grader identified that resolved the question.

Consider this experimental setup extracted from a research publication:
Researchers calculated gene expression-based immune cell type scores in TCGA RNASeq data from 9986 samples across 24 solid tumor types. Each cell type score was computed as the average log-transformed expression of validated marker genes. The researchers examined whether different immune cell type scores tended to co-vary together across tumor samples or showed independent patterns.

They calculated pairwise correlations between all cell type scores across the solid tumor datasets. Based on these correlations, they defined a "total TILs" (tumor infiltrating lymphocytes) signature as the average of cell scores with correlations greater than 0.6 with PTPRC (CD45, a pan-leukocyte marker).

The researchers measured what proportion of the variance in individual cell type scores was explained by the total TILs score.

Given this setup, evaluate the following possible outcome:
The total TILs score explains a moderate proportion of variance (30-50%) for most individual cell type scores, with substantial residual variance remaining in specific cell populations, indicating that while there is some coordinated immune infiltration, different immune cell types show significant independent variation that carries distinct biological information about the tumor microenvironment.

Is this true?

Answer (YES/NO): NO